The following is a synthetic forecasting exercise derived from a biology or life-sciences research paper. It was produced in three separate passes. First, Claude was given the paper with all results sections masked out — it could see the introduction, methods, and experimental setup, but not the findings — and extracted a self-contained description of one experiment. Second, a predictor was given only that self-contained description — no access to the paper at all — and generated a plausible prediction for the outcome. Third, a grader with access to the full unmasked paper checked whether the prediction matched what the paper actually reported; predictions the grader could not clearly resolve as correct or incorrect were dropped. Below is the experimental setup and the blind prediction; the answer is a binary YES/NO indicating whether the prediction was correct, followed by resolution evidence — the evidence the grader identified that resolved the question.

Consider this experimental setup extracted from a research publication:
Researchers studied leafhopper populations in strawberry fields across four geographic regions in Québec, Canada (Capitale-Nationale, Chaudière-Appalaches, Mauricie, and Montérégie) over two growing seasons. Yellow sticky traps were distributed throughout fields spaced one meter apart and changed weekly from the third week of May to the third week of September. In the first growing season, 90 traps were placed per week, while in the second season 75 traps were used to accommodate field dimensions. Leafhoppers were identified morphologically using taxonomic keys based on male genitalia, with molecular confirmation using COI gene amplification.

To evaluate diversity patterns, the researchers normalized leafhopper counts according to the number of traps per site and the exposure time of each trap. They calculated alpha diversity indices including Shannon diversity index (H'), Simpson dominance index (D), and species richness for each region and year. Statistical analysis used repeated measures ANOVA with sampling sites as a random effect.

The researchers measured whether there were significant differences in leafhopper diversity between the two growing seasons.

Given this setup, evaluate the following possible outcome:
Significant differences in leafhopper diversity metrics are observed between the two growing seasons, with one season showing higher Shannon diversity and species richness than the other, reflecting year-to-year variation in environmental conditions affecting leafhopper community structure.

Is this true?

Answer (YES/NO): NO